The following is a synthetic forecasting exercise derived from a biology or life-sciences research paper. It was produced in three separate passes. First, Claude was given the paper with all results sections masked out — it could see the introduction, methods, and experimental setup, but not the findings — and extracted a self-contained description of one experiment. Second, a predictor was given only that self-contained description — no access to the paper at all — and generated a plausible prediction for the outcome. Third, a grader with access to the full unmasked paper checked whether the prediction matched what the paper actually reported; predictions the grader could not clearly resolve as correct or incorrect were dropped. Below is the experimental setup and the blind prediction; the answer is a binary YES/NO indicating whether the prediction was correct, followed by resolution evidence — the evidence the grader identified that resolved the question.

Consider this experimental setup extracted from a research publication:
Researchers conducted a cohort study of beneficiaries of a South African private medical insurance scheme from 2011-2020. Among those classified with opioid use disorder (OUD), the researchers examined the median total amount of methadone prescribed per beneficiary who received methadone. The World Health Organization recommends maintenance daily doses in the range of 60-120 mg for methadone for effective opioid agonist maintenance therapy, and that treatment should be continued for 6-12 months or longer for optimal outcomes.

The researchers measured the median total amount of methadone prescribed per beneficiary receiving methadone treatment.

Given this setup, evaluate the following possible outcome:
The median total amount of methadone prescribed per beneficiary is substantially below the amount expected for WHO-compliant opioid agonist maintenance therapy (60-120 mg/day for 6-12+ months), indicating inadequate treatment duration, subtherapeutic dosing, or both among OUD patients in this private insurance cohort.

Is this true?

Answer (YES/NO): YES